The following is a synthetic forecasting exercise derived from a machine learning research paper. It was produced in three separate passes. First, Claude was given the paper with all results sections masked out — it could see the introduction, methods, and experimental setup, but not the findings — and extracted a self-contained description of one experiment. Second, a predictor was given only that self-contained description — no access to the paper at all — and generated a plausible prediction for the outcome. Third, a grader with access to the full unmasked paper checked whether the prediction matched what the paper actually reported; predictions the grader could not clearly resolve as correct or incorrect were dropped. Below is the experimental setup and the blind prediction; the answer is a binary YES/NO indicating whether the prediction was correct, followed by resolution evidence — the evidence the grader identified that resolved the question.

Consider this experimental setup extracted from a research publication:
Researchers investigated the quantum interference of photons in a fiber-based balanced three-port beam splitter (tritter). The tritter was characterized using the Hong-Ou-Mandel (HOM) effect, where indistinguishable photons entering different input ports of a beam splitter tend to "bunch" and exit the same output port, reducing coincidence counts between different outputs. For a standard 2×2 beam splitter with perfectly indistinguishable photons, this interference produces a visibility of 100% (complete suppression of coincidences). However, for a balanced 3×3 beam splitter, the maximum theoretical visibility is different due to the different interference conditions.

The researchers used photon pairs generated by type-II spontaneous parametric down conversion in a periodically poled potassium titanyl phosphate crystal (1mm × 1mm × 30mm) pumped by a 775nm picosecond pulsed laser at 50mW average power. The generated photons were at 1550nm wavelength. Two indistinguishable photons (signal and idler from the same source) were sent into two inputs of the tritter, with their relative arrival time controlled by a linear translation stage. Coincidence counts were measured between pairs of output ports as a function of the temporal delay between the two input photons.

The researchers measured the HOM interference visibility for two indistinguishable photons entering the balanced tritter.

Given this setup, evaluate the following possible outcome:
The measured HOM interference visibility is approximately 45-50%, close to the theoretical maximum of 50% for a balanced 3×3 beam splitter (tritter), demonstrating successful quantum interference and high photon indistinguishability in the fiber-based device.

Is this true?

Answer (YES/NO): YES